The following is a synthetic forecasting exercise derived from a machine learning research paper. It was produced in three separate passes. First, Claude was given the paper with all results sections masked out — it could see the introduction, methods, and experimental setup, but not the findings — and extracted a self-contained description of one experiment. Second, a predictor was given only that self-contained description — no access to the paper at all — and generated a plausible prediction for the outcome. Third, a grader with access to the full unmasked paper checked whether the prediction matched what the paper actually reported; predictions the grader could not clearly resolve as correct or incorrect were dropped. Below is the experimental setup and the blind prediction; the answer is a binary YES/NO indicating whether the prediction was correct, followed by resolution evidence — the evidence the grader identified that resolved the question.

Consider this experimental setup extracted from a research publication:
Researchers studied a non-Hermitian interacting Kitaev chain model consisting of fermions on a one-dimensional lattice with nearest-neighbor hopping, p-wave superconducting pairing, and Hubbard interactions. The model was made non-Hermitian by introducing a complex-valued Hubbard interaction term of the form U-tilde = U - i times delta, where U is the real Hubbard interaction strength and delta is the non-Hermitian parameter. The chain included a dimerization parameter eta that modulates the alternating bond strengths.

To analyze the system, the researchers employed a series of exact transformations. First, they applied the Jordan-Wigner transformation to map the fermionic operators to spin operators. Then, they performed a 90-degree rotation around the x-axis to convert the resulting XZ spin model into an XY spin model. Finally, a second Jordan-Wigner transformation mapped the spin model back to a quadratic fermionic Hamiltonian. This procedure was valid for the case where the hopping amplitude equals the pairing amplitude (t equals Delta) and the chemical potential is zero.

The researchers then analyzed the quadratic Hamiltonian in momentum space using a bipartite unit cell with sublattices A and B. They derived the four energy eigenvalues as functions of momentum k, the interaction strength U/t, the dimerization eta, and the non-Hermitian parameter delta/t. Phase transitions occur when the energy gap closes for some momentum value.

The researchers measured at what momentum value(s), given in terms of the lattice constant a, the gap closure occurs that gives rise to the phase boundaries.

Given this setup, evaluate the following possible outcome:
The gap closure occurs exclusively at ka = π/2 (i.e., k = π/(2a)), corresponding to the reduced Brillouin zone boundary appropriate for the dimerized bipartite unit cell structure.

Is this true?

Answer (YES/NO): YES